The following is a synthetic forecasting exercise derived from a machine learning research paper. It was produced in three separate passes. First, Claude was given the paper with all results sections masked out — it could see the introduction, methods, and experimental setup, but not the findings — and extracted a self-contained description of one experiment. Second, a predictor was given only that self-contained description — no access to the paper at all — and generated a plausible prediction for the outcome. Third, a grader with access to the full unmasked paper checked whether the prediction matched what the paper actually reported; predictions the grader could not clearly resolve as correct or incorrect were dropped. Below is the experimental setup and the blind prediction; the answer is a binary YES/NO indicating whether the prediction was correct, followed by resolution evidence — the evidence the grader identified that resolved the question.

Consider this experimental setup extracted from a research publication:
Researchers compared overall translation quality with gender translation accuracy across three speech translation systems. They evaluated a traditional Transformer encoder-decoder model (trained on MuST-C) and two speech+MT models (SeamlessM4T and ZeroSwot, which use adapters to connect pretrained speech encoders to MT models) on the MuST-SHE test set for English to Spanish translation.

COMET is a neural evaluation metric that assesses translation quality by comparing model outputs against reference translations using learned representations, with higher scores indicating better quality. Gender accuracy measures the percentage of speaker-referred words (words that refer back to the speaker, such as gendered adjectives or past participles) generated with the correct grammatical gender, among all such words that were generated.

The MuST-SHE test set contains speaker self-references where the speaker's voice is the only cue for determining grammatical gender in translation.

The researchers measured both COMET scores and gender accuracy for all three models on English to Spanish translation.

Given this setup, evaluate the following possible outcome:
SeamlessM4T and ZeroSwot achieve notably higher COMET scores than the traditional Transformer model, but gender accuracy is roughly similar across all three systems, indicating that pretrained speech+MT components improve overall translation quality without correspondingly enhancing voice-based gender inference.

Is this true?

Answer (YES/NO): NO